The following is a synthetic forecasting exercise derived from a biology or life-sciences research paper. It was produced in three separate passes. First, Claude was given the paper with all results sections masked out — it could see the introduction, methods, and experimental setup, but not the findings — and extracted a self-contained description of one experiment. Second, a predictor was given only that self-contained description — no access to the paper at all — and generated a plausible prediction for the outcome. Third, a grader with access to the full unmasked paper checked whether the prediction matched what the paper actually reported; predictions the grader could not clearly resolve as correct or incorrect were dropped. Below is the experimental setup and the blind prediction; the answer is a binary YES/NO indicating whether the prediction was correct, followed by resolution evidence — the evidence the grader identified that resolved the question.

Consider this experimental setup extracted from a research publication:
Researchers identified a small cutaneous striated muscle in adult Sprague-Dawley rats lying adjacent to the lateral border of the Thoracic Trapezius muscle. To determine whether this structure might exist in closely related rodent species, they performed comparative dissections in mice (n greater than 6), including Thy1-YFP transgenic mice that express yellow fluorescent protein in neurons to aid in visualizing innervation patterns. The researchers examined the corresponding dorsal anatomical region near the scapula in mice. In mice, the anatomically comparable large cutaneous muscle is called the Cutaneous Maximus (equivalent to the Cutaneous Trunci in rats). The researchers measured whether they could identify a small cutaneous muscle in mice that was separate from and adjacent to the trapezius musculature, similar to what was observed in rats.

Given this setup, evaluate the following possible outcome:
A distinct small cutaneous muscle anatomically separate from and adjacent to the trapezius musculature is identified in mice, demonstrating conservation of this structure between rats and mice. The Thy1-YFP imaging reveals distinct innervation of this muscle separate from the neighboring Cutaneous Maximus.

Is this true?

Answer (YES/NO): NO